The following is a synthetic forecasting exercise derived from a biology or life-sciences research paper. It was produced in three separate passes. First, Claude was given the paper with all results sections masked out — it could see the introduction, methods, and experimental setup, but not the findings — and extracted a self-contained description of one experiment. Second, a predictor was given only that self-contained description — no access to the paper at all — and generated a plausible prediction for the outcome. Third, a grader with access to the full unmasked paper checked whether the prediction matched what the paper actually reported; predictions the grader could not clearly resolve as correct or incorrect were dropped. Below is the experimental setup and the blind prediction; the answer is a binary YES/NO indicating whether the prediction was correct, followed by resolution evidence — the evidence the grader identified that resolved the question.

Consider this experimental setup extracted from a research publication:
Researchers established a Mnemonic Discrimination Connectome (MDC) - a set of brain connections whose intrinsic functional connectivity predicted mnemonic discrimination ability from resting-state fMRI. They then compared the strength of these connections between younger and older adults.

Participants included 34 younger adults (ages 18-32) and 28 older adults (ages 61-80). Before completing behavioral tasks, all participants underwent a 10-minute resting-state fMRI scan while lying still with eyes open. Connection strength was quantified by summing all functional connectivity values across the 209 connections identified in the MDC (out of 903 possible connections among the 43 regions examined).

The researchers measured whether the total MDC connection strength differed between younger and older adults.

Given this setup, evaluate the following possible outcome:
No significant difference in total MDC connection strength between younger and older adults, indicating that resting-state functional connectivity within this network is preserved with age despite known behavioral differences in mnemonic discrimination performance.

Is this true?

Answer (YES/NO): NO